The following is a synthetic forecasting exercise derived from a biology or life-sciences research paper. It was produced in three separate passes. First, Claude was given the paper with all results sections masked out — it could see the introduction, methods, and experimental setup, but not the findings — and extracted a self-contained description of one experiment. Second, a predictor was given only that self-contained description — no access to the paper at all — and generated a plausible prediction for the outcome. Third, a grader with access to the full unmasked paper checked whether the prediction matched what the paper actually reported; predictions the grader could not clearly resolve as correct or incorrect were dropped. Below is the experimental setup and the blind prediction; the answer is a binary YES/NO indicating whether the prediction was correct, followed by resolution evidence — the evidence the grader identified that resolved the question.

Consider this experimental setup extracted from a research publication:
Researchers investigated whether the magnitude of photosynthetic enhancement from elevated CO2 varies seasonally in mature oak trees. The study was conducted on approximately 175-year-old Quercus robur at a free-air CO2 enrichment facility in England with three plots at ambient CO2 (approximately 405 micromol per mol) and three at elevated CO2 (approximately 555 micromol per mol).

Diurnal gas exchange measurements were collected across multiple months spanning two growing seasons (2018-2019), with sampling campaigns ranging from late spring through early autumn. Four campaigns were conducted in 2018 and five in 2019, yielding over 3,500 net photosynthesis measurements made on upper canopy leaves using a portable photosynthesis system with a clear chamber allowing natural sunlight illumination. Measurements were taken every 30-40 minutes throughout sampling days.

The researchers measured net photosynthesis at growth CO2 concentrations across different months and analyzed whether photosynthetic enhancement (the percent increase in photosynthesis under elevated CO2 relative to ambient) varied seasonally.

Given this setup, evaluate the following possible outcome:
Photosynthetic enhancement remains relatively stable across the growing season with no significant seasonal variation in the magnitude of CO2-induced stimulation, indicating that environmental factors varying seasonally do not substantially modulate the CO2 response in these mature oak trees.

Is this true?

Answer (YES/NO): YES